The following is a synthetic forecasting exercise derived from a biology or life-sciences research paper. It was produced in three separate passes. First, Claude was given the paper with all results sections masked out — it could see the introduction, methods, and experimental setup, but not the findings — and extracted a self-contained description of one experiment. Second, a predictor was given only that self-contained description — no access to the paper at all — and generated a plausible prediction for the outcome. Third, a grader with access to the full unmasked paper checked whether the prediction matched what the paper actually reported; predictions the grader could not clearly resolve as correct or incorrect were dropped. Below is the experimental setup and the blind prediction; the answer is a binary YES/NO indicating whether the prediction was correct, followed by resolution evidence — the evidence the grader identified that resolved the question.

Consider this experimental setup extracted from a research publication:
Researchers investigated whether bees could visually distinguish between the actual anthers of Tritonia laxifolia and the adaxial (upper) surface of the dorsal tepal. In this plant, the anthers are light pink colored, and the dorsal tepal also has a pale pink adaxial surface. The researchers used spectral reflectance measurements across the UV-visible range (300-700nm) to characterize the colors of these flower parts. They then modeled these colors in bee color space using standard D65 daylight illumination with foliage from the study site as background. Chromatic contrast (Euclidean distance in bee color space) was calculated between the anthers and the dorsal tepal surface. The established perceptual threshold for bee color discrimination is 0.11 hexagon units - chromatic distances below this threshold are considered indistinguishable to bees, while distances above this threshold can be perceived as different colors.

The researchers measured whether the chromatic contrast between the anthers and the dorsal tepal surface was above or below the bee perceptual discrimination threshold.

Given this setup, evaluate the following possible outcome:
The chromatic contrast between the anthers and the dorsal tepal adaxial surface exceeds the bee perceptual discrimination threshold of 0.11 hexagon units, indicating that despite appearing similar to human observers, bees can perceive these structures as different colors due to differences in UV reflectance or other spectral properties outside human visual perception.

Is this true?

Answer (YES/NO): NO